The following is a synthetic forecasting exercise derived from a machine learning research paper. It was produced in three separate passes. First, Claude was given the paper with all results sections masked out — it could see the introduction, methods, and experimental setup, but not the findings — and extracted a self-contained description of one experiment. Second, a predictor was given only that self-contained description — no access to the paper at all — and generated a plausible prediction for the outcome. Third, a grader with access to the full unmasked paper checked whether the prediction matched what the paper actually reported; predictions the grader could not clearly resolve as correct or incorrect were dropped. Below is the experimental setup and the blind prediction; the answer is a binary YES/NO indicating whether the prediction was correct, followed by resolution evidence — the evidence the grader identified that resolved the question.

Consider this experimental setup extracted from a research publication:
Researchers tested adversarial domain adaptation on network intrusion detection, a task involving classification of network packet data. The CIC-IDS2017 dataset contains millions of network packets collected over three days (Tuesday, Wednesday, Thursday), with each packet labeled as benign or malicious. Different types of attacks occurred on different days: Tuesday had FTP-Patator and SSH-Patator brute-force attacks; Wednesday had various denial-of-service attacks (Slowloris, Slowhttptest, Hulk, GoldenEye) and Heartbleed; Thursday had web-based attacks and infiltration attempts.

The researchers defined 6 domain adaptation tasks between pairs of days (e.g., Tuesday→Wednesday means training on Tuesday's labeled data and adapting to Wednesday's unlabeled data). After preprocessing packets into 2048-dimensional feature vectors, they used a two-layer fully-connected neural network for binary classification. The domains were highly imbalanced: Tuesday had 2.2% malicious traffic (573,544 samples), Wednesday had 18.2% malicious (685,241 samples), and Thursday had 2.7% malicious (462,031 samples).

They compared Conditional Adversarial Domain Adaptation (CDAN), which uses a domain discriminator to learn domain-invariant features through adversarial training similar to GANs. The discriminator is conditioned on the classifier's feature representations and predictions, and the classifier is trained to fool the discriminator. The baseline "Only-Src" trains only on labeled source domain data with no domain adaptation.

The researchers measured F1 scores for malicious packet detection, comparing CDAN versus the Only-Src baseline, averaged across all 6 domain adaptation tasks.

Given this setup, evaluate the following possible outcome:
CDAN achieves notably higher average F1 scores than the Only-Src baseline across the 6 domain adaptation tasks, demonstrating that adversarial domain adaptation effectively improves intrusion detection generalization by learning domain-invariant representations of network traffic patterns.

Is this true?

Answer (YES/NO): NO